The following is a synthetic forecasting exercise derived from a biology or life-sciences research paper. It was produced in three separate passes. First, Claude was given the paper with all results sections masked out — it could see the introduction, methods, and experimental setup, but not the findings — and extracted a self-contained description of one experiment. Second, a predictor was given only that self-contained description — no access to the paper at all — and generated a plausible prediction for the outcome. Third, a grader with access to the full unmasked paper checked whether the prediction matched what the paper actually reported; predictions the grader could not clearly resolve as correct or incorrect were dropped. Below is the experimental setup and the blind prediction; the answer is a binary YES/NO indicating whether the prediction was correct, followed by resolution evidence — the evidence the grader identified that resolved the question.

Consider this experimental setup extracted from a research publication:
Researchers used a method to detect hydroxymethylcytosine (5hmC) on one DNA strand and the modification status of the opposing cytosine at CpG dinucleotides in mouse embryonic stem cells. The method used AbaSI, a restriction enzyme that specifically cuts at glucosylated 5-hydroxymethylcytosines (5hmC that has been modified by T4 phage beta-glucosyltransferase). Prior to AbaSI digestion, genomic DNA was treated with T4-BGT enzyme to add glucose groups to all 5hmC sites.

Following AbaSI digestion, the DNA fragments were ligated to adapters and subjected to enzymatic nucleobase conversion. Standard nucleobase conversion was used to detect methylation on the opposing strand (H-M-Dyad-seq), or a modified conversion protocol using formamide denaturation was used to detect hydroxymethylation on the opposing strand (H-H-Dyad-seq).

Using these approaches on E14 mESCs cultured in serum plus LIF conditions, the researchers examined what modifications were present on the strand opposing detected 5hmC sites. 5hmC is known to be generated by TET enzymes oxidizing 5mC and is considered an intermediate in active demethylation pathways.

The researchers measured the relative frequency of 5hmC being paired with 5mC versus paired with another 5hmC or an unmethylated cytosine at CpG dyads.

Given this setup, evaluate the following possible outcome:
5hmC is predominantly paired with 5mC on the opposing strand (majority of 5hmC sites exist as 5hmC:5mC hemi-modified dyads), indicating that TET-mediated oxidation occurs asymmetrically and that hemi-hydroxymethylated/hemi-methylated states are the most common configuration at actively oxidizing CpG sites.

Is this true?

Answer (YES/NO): YES